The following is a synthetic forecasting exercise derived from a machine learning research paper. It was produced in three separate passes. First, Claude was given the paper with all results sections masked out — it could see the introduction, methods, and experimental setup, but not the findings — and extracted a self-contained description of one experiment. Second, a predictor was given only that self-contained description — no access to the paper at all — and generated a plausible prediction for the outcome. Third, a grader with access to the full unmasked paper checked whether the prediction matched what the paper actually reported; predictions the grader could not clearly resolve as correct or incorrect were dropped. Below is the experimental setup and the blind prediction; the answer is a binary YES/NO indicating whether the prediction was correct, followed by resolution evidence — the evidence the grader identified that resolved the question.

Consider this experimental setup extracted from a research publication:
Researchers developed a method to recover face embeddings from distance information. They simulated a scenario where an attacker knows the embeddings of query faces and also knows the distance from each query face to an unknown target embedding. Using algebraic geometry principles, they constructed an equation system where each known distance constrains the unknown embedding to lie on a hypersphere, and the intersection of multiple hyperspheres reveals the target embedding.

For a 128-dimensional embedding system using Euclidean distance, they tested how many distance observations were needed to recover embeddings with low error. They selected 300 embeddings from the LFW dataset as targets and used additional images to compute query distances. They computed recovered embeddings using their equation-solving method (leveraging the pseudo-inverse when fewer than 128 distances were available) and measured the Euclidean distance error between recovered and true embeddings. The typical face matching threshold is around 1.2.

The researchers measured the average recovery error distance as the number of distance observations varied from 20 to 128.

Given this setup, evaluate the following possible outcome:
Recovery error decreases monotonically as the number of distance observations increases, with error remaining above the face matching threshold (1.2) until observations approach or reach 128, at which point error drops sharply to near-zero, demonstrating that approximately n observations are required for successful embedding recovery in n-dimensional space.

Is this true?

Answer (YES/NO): NO